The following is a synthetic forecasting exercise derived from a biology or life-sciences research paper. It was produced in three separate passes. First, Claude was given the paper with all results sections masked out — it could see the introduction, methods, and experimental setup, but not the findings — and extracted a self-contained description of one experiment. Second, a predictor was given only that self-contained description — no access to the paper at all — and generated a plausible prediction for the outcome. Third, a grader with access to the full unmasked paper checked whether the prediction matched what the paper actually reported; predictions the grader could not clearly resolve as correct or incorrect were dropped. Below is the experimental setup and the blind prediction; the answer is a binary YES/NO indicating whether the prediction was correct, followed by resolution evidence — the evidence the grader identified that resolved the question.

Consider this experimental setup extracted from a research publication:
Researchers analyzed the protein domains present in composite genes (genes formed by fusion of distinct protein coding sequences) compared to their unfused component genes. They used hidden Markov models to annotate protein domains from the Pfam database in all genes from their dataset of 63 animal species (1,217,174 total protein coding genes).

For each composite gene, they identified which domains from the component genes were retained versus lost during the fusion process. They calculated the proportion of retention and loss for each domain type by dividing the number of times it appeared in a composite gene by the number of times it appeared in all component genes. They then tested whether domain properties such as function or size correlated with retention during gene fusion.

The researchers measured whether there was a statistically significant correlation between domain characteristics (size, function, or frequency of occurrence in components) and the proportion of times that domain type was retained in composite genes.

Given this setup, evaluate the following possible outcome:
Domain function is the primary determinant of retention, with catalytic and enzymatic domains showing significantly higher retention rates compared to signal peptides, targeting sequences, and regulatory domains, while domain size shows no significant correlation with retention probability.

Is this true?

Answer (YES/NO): NO